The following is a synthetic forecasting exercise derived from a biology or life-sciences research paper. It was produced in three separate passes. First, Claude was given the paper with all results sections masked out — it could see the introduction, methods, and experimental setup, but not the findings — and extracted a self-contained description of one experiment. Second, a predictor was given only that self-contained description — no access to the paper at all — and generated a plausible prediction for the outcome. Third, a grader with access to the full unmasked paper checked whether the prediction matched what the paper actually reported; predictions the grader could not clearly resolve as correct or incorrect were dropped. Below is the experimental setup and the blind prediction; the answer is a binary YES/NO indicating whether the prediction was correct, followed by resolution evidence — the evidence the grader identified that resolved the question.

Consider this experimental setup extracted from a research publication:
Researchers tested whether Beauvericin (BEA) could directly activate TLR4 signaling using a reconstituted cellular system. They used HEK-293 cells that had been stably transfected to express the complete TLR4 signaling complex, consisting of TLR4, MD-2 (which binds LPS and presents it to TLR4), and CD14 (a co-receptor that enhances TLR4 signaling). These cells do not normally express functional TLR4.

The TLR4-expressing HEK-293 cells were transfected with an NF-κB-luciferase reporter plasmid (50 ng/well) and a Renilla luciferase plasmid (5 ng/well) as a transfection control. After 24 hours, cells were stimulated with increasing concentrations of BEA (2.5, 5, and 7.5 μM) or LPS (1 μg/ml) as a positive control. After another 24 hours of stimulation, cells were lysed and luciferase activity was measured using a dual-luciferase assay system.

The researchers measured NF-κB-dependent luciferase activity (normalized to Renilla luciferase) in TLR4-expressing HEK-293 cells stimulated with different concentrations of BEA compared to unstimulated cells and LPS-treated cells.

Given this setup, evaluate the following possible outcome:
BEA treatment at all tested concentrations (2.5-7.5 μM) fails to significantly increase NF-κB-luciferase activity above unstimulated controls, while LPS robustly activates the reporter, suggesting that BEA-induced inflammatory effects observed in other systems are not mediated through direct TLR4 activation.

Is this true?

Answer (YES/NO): NO